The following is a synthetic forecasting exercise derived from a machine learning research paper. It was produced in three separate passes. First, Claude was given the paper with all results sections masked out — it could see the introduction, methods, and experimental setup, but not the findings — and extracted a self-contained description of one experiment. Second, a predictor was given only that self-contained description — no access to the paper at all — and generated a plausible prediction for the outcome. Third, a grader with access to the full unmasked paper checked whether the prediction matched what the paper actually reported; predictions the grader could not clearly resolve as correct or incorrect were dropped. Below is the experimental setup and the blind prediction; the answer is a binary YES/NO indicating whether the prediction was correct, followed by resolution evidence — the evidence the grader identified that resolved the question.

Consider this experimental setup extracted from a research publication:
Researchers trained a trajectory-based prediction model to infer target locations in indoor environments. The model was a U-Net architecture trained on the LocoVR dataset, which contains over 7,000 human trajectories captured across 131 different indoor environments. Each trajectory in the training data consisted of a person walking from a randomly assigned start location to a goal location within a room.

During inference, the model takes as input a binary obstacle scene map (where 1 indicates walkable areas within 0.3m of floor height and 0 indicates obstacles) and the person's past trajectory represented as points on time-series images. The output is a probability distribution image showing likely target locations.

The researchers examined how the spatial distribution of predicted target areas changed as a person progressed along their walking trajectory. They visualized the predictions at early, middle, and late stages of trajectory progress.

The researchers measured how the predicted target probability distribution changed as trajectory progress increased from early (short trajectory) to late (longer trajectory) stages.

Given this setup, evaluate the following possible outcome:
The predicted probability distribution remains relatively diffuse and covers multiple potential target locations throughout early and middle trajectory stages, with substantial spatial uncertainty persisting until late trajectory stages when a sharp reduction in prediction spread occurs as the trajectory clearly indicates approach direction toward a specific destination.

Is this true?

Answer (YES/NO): NO